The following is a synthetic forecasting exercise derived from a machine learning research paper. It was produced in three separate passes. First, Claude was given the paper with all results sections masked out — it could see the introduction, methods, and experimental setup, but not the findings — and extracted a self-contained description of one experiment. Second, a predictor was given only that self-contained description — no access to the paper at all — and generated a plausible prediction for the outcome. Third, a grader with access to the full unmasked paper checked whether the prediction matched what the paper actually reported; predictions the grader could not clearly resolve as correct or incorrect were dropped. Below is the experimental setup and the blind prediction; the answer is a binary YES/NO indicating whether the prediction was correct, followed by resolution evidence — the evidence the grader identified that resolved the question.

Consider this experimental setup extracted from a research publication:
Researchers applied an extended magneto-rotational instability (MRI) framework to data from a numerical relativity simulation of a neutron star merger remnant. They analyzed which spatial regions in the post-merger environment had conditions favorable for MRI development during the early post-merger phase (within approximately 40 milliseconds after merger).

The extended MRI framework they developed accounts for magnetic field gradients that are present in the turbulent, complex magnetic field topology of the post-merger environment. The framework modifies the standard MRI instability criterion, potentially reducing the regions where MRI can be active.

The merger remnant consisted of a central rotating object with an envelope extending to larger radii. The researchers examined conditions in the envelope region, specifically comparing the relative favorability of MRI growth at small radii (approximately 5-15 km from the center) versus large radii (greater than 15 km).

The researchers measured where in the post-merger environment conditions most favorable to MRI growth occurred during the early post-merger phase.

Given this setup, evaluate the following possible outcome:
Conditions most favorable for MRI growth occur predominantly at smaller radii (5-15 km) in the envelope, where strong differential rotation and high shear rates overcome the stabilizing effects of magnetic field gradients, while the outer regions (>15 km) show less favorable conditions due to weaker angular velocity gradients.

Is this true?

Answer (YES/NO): YES